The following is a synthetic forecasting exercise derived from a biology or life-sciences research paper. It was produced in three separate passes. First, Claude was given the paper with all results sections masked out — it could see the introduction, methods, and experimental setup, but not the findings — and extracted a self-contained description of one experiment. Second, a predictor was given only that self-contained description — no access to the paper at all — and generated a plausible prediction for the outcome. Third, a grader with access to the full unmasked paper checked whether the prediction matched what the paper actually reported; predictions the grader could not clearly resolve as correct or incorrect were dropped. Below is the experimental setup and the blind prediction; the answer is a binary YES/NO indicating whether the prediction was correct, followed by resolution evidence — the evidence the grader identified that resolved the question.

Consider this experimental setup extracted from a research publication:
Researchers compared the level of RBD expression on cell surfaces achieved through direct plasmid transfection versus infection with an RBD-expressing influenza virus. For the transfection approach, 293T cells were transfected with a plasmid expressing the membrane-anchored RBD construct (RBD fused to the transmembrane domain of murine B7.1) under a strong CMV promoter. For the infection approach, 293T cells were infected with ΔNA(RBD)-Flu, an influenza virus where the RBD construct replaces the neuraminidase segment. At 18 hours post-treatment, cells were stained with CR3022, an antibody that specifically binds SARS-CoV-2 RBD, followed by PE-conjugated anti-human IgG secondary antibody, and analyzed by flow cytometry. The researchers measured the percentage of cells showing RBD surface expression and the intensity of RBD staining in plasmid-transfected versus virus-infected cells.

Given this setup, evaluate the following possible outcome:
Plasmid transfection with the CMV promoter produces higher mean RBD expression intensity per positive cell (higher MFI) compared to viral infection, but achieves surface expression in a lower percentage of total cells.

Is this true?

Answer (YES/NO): NO